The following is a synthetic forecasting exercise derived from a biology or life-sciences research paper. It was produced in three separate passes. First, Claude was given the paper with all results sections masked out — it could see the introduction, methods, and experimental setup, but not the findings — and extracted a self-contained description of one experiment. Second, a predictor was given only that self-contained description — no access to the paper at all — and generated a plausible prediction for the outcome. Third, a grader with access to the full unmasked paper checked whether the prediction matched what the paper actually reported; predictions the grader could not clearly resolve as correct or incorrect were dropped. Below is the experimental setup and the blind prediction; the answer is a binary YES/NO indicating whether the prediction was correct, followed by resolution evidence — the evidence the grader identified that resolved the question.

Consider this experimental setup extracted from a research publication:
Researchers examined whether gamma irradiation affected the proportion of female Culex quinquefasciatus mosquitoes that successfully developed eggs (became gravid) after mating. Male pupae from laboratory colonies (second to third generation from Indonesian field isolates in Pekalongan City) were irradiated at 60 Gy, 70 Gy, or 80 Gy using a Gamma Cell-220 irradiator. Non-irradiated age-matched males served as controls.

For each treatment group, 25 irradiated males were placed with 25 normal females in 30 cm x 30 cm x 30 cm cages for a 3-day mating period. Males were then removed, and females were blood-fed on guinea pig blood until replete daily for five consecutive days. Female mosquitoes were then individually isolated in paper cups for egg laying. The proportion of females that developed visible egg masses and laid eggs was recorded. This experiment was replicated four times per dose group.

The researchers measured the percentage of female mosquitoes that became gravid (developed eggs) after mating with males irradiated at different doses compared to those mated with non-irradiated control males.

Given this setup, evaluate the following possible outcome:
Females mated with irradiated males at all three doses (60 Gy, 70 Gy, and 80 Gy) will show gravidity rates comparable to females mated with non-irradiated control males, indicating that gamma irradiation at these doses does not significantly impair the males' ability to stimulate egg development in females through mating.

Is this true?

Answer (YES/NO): YES